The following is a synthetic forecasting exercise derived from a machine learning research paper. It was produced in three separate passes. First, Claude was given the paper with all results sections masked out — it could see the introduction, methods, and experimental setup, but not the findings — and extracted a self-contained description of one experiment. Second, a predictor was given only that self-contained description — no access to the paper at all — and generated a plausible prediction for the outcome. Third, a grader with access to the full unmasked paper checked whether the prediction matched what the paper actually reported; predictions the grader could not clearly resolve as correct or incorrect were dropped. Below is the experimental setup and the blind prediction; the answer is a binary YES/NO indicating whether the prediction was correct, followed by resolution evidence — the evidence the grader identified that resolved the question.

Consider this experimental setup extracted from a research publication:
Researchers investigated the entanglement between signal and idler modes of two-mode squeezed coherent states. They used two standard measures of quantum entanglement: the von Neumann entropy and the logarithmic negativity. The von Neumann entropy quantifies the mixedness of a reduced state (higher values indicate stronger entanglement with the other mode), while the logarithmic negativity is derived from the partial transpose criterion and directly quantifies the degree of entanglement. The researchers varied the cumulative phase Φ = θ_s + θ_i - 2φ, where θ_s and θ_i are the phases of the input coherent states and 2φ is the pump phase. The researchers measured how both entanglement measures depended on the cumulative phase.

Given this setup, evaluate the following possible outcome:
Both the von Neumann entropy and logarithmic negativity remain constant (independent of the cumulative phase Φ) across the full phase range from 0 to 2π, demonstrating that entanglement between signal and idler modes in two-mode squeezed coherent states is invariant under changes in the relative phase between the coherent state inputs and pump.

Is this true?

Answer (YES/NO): YES